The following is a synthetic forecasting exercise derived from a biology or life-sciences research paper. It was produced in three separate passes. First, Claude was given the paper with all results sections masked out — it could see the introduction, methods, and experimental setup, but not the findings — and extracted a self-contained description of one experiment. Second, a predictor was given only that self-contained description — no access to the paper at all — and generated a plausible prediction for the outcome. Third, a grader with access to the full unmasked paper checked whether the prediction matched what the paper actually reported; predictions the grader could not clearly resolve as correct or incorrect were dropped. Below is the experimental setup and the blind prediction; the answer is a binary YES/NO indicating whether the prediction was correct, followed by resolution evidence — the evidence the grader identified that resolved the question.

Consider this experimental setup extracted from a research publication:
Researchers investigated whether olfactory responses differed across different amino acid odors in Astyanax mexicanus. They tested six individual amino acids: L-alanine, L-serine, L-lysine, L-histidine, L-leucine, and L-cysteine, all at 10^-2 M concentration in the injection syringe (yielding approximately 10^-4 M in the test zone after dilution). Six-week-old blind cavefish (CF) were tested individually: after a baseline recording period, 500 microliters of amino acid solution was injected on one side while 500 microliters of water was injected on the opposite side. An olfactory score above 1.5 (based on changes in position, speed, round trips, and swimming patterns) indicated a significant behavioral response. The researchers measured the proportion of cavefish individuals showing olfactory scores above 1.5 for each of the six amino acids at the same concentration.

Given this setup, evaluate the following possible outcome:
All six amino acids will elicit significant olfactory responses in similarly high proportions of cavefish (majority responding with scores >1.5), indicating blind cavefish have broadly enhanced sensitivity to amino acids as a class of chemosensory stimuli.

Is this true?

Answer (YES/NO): NO